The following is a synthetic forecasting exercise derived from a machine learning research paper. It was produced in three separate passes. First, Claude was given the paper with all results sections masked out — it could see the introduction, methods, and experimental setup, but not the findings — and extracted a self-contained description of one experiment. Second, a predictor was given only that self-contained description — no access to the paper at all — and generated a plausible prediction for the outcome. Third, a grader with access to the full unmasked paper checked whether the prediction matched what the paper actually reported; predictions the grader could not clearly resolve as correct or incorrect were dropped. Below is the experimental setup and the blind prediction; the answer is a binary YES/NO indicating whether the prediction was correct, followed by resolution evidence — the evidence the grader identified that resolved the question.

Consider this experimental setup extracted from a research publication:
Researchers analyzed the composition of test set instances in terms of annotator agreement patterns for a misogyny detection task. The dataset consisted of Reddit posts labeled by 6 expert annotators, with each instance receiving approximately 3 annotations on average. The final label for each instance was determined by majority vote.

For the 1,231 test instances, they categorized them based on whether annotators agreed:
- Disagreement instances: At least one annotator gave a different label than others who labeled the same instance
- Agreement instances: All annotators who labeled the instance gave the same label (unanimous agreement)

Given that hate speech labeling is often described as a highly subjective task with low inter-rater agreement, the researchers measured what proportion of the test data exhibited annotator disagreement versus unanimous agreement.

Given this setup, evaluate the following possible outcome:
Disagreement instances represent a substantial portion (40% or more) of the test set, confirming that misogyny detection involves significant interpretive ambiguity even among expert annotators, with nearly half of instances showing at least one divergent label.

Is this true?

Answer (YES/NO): NO